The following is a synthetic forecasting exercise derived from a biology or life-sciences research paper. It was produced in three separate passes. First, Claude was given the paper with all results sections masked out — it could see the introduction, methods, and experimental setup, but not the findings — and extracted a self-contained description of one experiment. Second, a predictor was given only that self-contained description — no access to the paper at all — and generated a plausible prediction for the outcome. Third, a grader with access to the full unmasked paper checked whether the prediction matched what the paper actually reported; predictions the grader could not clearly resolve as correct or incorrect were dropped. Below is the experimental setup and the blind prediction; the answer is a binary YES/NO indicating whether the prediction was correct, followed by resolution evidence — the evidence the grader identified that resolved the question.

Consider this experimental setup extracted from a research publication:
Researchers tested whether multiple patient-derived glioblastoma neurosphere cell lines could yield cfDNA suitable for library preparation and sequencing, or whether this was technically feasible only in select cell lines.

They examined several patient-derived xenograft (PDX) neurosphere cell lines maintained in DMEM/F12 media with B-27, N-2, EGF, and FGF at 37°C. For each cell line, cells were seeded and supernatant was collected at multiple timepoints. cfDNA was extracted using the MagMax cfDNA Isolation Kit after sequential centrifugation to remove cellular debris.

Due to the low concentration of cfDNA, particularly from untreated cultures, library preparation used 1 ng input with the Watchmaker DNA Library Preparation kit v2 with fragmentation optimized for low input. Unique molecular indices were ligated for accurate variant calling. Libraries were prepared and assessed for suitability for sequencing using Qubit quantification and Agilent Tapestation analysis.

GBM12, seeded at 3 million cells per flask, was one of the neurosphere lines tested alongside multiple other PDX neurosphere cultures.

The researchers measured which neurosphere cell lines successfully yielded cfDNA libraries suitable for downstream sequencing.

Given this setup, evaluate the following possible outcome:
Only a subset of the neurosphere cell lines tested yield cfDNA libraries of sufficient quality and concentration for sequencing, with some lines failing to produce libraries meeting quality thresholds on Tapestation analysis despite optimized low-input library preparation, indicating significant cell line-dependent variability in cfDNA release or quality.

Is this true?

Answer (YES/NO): YES